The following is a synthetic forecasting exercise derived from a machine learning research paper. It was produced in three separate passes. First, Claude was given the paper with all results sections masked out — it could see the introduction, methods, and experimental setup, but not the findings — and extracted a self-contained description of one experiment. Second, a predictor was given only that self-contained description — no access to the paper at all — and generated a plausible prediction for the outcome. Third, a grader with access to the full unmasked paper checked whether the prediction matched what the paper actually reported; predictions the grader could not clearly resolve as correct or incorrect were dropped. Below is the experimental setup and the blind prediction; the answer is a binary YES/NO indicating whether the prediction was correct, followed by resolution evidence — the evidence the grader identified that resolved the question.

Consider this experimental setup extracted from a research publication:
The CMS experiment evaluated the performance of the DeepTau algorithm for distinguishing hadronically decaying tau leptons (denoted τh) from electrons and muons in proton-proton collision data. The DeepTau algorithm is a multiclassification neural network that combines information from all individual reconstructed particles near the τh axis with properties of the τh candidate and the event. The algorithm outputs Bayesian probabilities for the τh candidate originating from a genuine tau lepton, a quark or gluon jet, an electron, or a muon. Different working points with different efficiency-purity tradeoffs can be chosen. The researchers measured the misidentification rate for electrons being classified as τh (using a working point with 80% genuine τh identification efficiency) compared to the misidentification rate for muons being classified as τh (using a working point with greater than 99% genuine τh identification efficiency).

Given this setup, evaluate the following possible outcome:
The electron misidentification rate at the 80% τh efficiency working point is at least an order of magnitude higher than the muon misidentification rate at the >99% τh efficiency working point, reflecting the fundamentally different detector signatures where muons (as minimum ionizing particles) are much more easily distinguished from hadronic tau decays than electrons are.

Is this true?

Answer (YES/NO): YES